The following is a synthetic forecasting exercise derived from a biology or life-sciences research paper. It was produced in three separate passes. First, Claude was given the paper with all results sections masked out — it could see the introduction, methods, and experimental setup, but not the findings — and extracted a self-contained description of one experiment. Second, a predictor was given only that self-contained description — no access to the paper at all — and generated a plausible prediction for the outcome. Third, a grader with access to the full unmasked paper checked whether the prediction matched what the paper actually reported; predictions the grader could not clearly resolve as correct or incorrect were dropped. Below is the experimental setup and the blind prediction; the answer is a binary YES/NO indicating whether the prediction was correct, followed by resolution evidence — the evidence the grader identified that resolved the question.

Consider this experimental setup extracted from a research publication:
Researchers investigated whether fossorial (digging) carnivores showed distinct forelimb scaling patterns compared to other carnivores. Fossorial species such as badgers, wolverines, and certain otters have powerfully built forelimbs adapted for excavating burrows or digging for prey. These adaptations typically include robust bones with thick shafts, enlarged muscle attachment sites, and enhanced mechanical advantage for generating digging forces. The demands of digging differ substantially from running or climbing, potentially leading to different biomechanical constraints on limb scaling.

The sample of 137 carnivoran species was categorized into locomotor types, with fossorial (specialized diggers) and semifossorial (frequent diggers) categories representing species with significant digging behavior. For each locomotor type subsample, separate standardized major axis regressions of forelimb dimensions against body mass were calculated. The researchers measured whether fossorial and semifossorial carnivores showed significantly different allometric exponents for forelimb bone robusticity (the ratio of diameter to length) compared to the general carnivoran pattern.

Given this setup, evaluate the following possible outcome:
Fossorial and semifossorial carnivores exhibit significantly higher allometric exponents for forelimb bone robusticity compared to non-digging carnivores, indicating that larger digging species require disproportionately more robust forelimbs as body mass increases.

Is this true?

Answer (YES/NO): NO